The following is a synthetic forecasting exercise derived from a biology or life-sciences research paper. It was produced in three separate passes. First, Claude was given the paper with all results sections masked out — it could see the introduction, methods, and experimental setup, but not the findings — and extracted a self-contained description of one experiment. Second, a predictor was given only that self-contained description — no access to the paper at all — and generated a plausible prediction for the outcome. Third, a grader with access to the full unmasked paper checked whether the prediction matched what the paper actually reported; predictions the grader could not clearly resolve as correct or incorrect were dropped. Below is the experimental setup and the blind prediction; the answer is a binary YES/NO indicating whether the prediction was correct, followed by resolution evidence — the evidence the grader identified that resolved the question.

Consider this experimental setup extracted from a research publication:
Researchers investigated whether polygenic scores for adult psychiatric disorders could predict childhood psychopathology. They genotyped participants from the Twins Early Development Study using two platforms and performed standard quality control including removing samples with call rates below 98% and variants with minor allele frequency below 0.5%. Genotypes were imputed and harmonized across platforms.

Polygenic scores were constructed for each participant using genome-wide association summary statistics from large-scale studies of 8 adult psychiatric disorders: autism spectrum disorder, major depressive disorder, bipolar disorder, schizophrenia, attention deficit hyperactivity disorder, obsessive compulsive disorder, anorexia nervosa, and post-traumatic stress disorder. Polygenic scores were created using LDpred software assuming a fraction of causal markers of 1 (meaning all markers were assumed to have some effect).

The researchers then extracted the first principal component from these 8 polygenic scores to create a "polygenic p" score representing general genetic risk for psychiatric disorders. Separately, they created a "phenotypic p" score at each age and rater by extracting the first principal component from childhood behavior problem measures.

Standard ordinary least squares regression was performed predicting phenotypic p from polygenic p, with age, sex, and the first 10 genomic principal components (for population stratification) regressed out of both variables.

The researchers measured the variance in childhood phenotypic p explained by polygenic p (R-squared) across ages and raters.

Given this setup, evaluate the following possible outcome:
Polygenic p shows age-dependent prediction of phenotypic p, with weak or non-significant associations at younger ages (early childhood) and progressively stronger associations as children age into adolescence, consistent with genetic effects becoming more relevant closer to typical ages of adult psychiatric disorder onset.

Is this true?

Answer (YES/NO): NO